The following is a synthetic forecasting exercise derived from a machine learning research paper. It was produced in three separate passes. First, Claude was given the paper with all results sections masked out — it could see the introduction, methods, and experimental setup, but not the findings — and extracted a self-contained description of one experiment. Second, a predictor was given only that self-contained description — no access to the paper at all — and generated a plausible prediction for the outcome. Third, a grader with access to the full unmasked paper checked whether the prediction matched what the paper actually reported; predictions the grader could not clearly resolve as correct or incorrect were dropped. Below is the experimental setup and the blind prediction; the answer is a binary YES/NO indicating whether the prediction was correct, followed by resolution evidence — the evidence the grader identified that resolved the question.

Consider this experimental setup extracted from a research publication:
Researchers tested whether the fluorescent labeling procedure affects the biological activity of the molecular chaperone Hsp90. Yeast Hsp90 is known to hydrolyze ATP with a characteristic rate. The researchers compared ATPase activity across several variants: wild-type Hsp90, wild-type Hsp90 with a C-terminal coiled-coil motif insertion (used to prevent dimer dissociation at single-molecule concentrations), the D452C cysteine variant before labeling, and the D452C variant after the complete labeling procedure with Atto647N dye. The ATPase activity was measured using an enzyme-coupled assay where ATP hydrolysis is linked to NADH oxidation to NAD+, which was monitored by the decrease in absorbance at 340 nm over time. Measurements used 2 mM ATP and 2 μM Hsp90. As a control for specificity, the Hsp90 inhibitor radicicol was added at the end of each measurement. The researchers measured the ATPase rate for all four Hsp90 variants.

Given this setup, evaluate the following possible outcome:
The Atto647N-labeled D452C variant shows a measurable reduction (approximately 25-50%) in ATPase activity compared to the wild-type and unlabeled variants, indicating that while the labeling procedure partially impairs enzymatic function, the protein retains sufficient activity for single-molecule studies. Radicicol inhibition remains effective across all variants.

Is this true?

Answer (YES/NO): NO